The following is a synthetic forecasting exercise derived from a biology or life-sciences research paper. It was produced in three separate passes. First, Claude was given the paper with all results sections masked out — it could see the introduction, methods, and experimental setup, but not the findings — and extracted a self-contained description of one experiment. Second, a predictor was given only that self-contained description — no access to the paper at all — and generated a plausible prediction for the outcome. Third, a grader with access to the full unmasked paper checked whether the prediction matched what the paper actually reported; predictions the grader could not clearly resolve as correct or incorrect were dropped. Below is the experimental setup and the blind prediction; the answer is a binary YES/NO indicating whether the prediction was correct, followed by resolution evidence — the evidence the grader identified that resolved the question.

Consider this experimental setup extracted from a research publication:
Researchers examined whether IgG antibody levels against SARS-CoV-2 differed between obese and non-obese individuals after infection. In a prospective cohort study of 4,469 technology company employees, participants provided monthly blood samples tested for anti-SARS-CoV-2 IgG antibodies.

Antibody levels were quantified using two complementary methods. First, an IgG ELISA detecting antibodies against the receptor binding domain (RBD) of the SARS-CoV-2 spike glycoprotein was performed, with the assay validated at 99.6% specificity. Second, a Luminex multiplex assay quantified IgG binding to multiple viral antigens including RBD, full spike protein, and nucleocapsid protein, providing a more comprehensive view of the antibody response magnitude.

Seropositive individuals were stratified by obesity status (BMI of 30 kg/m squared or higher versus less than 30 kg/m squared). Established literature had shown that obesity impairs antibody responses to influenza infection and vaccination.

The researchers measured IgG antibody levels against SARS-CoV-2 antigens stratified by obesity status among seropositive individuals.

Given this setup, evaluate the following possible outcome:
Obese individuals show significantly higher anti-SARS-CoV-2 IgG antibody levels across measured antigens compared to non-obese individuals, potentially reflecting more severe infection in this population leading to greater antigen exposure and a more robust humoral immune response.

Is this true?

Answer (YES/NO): NO